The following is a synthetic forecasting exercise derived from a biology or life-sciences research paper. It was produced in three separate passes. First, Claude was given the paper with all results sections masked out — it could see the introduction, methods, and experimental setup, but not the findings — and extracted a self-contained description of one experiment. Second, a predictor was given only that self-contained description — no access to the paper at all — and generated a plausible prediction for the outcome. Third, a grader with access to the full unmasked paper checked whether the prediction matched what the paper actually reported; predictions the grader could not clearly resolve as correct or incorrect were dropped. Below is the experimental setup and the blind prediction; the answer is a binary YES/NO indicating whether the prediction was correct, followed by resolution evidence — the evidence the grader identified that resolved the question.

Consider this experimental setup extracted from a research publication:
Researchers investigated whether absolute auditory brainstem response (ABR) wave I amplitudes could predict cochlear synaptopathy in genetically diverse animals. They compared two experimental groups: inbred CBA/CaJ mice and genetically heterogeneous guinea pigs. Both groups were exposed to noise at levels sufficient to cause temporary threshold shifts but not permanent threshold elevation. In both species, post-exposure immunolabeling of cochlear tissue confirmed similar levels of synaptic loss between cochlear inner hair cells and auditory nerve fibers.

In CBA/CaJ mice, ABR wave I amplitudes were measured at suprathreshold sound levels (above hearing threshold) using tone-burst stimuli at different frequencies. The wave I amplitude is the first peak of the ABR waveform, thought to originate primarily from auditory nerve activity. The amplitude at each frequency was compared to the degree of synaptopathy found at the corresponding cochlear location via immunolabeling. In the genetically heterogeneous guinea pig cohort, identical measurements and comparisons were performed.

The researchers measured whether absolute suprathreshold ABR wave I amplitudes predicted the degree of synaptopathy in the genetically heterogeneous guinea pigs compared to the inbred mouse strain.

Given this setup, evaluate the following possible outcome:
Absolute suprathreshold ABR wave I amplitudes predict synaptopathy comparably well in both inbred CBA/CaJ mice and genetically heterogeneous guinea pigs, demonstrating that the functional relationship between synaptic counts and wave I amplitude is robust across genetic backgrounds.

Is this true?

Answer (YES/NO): NO